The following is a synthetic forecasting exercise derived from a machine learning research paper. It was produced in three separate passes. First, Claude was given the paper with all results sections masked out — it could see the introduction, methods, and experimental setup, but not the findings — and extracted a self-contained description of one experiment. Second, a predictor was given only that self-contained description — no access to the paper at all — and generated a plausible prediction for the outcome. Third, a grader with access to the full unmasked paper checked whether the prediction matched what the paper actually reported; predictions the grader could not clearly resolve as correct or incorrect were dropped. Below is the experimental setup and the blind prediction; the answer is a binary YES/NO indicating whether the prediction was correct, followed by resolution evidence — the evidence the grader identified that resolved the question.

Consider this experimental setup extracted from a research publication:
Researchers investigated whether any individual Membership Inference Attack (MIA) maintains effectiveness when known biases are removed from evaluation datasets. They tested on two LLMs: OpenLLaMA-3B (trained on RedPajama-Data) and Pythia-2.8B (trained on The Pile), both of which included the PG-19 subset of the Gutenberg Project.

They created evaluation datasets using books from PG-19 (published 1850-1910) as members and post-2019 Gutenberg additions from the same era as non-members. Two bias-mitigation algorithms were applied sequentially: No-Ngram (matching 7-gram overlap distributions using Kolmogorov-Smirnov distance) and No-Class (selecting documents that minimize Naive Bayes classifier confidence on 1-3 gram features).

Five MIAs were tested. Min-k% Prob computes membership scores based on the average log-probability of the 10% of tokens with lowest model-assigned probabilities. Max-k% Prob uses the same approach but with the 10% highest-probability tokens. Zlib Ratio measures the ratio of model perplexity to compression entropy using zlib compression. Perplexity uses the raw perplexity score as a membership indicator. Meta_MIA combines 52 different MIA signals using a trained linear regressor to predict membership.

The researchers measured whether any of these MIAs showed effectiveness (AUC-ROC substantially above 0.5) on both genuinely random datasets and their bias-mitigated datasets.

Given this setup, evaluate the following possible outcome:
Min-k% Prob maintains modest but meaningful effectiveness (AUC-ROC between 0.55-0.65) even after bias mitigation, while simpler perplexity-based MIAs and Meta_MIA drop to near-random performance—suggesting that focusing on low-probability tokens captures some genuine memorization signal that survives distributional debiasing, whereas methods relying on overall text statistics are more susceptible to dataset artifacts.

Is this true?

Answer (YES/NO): NO